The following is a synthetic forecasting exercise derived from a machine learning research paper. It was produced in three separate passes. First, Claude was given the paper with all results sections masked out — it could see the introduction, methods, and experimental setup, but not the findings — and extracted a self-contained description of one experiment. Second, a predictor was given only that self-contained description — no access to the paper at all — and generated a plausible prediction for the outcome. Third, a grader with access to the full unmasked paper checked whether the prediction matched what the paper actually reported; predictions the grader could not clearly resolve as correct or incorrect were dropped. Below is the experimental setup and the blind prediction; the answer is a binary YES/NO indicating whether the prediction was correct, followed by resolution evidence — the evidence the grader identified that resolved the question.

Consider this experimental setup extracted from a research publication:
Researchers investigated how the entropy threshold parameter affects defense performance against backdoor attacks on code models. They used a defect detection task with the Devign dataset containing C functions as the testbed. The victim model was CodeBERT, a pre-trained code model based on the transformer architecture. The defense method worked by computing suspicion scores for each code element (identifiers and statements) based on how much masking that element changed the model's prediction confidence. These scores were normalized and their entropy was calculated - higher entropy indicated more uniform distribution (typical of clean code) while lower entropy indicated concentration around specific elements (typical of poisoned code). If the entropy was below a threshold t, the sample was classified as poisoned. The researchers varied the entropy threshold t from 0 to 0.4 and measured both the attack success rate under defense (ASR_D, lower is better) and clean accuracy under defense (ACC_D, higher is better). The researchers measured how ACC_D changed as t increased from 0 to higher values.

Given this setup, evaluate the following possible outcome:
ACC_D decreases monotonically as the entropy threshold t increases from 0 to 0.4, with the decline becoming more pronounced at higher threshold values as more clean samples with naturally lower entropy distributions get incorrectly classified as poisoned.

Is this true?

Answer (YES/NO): NO